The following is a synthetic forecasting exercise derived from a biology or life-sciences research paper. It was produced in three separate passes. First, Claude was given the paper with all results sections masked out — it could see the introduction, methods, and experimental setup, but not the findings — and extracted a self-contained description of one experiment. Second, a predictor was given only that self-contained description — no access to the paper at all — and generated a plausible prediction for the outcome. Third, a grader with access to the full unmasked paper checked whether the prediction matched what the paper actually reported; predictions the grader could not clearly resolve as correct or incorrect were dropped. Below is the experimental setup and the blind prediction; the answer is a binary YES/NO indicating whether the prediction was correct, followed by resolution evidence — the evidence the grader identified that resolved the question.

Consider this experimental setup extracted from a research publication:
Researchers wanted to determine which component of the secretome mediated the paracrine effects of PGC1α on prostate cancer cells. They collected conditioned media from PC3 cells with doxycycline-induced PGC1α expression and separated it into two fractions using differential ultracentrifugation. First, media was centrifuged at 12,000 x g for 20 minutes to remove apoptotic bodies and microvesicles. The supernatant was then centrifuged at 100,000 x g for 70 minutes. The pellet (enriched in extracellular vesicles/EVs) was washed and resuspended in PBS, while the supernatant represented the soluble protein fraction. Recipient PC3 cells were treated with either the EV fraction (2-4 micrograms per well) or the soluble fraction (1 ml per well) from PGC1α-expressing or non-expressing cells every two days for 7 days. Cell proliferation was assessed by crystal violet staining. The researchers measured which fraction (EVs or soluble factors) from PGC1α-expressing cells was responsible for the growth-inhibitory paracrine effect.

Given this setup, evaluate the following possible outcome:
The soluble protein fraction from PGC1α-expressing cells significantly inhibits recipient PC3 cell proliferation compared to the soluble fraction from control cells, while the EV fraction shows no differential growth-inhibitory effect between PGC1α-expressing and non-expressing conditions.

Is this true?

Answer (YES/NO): YES